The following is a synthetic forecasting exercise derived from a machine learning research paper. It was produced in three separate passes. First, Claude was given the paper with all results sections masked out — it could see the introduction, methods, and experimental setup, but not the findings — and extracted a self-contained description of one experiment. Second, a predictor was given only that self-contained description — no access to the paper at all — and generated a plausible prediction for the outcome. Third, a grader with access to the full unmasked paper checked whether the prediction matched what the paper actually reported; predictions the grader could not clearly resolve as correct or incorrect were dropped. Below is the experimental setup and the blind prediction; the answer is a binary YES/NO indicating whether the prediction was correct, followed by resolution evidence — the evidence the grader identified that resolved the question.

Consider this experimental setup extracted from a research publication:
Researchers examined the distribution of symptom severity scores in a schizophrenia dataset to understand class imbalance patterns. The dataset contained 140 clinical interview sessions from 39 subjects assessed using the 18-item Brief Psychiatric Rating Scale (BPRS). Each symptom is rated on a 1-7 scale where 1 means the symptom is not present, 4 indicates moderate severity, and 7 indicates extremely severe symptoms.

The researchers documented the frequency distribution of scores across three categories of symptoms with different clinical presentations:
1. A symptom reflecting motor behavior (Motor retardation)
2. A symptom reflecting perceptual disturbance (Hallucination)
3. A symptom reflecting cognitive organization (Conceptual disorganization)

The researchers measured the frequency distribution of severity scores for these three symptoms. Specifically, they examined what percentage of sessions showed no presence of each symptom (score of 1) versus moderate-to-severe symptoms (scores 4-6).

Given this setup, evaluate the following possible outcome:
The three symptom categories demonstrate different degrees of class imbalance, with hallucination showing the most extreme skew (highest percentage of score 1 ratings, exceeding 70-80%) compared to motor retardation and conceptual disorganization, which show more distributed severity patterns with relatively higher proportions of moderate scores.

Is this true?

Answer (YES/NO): NO